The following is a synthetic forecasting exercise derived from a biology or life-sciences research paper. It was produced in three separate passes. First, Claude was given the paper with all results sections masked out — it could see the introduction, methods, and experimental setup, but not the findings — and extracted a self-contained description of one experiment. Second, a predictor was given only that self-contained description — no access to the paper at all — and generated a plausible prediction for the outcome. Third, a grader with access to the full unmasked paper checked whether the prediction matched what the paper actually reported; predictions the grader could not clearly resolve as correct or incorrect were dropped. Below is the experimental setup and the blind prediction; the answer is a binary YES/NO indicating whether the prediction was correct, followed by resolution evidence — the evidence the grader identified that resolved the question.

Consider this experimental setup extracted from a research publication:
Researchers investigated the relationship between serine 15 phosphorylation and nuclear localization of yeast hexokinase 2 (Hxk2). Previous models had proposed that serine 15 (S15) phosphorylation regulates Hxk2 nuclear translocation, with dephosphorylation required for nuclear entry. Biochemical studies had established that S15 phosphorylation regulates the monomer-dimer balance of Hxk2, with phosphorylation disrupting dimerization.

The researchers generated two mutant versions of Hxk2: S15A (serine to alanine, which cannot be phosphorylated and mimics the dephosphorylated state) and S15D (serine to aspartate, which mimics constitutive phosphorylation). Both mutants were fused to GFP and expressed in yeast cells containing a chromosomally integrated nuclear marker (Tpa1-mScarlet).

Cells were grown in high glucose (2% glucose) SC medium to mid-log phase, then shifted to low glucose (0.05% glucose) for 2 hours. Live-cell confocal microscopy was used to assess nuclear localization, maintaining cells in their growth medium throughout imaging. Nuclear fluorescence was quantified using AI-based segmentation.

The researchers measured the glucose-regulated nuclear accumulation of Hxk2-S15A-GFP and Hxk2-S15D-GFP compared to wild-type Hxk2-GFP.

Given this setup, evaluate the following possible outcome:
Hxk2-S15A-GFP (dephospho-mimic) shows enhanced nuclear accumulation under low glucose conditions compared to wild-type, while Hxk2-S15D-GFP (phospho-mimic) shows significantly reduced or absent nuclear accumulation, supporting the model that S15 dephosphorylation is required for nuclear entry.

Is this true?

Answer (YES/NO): NO